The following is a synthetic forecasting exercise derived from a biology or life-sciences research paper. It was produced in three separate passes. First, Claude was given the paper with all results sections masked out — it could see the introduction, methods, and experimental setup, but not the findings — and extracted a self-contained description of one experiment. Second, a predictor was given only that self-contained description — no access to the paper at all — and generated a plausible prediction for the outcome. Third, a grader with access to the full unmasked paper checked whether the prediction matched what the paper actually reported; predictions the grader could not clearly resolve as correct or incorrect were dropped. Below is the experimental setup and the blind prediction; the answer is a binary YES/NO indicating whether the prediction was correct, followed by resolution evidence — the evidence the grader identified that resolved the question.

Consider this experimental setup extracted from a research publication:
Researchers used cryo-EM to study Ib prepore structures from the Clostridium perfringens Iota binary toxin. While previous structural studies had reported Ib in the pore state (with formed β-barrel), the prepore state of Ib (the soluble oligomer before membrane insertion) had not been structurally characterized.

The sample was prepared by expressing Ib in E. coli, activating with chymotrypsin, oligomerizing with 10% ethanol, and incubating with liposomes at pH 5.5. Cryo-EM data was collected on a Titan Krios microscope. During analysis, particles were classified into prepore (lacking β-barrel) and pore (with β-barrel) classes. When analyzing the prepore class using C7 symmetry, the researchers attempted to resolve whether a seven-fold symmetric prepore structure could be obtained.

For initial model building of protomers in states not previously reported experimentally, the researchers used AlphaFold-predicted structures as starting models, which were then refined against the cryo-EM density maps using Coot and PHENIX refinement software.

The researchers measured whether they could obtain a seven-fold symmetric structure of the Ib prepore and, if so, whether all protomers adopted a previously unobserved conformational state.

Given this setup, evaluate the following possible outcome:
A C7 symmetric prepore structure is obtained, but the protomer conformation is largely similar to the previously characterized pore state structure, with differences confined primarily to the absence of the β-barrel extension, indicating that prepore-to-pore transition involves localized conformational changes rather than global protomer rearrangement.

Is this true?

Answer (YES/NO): NO